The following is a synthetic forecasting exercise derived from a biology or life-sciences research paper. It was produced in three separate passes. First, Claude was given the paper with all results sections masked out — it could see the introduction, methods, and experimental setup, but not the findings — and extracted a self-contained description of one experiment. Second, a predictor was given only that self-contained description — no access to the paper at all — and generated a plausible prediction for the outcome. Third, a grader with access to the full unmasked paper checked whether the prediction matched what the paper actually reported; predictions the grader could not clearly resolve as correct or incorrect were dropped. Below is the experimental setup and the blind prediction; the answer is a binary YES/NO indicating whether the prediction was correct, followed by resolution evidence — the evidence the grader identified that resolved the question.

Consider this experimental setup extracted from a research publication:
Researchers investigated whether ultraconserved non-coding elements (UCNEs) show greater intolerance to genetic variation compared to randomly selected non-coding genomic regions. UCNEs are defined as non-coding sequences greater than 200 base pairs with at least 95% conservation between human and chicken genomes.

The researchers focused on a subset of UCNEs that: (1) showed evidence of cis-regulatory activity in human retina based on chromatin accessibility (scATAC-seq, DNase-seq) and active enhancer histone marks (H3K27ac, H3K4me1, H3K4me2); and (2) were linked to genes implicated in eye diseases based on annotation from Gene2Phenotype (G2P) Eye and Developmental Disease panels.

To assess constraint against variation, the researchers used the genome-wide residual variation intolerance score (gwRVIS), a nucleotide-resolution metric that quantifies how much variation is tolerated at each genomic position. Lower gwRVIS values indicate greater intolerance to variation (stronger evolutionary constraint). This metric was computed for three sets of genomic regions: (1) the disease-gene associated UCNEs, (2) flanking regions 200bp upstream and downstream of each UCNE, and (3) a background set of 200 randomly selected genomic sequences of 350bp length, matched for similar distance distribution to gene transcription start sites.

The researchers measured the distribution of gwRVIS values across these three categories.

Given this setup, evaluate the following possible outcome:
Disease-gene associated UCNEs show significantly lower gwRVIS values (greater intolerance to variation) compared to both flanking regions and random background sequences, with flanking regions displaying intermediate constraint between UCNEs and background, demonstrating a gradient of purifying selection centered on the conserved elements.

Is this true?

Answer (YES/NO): NO